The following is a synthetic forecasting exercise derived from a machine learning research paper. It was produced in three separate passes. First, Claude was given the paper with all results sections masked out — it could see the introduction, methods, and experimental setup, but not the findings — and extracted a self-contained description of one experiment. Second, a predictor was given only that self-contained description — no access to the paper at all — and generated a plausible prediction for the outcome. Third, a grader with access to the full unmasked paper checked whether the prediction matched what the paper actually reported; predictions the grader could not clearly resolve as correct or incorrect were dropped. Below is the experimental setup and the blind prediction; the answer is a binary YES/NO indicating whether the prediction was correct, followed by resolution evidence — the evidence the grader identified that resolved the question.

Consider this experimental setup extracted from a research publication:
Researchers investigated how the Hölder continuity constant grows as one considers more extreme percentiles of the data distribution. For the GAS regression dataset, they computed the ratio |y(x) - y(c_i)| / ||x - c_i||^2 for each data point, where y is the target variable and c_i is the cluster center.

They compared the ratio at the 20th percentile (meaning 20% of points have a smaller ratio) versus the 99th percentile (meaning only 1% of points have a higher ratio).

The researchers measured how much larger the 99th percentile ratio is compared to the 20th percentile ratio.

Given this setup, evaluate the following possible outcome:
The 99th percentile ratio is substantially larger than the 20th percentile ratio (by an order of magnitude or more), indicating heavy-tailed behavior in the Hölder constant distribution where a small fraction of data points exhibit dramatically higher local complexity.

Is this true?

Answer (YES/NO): YES